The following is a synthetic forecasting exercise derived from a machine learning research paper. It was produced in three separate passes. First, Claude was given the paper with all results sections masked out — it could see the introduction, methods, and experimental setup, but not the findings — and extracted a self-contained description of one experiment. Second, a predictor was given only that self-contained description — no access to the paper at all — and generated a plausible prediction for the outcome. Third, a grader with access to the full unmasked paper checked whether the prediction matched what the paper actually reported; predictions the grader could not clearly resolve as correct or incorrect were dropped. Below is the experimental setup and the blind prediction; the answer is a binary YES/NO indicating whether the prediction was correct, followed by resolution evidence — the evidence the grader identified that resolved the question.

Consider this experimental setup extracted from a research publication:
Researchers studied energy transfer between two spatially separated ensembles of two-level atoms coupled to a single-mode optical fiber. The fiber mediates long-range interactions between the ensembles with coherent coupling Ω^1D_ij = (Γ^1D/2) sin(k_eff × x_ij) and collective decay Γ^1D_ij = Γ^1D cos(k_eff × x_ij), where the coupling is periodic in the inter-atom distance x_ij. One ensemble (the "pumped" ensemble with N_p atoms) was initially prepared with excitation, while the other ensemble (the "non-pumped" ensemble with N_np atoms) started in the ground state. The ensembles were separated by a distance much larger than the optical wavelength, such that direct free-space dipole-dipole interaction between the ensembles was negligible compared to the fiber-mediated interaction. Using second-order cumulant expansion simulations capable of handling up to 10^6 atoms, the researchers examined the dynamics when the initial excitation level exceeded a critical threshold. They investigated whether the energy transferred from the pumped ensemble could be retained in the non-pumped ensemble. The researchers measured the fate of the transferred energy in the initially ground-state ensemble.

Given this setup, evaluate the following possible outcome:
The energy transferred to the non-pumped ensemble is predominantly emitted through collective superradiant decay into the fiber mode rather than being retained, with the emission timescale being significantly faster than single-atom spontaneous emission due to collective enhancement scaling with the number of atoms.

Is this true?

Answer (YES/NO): NO